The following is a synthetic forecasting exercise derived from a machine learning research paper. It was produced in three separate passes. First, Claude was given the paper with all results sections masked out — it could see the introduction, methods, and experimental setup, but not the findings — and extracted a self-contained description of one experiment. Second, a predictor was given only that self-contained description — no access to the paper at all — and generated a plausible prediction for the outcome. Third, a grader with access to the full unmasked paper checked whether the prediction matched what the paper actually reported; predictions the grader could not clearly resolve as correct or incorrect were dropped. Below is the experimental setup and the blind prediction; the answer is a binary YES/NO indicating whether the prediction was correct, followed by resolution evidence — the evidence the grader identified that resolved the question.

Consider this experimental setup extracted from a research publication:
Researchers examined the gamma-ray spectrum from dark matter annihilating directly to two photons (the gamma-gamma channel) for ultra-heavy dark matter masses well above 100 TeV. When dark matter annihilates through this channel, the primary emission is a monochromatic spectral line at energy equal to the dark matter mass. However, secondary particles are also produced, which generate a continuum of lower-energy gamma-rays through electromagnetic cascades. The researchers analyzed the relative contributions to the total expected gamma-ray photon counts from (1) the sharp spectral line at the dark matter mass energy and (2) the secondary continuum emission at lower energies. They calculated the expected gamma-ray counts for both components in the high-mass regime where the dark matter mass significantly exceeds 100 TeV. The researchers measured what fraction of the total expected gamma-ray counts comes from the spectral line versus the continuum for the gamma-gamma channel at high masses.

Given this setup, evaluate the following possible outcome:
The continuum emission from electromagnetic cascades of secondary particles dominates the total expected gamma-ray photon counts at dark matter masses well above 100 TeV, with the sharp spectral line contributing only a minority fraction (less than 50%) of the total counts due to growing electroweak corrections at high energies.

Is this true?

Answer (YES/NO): YES